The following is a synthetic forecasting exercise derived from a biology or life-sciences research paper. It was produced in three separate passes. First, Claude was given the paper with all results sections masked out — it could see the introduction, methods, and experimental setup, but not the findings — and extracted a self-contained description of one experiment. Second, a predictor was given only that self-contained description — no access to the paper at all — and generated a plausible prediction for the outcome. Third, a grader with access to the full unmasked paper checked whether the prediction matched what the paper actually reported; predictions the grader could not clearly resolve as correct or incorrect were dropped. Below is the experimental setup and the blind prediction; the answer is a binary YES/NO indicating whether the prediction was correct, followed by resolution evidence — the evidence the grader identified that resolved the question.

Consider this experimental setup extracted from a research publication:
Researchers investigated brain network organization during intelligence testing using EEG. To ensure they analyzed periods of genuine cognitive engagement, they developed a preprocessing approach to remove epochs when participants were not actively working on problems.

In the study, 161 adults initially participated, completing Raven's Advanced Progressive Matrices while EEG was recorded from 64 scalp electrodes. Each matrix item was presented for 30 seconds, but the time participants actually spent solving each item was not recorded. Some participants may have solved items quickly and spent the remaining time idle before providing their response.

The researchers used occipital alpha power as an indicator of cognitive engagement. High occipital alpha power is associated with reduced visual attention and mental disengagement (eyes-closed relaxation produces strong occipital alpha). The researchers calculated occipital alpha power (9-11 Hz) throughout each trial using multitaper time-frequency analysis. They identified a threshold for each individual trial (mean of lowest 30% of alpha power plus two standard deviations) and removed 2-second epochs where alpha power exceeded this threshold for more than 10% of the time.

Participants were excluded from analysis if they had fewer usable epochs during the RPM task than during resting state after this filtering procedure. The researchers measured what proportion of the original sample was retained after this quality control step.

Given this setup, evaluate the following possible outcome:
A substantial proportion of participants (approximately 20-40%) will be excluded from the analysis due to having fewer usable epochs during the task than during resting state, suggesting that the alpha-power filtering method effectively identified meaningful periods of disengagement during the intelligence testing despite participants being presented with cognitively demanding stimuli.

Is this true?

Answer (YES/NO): YES